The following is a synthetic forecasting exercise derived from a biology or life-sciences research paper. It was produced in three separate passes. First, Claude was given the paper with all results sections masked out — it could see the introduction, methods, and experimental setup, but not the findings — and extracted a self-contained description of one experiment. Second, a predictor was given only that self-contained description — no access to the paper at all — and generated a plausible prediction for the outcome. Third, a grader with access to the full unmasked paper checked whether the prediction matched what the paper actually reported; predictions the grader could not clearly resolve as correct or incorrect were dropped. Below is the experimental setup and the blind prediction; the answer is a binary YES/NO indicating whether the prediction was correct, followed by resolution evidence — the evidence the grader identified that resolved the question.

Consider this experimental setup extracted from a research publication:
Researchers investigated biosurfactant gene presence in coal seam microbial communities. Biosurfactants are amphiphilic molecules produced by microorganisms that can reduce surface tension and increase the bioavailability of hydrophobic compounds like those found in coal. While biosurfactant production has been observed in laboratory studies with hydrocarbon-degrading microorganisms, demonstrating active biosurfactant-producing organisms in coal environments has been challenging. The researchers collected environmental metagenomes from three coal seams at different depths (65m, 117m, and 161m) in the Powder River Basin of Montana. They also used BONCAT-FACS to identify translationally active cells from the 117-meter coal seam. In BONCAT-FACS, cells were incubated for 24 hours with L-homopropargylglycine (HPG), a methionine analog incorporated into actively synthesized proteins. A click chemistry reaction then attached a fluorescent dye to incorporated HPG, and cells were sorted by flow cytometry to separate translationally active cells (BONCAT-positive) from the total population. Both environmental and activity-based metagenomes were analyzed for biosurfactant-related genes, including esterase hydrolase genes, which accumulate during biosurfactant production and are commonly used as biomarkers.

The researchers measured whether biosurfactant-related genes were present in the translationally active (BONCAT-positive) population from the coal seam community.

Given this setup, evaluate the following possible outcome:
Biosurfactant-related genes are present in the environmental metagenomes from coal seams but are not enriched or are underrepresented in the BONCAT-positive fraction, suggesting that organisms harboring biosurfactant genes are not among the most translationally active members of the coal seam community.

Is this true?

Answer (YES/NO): NO